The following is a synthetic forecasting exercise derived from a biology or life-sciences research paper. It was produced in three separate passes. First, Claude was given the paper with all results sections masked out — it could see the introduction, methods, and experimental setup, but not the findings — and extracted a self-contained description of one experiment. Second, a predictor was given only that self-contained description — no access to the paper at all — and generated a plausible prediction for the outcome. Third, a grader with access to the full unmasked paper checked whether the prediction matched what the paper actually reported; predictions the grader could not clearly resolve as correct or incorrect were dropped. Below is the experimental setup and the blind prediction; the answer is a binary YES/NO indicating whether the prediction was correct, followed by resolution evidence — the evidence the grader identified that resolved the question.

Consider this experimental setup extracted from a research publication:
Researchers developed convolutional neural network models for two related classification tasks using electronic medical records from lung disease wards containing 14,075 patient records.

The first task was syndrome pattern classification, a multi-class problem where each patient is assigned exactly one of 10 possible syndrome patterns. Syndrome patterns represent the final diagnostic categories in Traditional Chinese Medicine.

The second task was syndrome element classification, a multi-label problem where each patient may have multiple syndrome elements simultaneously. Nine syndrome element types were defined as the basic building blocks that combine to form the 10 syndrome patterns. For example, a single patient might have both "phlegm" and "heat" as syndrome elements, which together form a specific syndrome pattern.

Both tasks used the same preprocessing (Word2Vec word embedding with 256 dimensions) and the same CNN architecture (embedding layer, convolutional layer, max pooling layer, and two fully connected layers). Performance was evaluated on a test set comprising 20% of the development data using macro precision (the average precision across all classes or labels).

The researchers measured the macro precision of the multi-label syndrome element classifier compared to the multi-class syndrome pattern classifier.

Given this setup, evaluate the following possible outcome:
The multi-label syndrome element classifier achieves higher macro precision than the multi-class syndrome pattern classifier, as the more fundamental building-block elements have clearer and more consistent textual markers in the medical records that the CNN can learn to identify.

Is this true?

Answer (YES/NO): YES